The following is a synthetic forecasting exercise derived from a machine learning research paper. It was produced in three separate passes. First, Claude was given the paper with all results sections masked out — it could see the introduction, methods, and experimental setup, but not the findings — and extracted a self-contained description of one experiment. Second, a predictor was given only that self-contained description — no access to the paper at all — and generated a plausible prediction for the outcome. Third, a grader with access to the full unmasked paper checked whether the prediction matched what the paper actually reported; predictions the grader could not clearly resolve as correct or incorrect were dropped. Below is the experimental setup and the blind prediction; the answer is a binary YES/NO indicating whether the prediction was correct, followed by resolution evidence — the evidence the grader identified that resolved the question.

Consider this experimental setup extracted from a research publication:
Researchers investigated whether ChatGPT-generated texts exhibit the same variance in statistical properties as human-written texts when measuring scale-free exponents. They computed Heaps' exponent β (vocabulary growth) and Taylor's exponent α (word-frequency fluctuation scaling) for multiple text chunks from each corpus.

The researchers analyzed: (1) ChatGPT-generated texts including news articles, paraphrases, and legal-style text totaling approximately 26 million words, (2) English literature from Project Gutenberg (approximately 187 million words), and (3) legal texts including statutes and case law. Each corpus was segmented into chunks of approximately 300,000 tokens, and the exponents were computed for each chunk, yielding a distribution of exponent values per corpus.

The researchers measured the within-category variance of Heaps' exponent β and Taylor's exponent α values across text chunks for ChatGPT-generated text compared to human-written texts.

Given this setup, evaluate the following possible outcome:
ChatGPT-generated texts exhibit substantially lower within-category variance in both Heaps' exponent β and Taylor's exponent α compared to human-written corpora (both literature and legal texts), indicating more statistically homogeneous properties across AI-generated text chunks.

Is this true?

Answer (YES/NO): YES